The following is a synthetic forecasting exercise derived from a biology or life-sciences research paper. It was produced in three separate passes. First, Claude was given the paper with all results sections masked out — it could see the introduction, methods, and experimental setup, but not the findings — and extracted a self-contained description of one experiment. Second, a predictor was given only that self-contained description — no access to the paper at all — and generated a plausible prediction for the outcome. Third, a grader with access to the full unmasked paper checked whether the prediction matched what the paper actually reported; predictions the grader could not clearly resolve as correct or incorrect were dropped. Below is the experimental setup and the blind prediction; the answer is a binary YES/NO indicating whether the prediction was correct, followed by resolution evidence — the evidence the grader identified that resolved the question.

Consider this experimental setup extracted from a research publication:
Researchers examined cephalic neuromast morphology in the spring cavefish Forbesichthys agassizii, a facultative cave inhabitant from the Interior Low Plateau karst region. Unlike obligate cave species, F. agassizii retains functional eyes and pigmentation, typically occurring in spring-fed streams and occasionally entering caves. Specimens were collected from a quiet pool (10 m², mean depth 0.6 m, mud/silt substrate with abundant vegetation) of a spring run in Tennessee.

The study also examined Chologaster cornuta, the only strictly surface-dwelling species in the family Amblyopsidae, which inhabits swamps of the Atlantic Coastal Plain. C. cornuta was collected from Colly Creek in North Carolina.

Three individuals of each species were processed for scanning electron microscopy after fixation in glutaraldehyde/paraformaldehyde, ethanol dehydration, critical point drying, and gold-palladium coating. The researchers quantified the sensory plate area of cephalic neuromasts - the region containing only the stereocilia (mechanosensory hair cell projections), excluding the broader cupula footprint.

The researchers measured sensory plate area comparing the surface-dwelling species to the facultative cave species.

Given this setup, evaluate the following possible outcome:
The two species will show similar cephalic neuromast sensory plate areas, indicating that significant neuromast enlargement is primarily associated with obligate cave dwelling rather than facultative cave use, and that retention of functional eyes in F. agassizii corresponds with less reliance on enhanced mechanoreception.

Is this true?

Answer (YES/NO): YES